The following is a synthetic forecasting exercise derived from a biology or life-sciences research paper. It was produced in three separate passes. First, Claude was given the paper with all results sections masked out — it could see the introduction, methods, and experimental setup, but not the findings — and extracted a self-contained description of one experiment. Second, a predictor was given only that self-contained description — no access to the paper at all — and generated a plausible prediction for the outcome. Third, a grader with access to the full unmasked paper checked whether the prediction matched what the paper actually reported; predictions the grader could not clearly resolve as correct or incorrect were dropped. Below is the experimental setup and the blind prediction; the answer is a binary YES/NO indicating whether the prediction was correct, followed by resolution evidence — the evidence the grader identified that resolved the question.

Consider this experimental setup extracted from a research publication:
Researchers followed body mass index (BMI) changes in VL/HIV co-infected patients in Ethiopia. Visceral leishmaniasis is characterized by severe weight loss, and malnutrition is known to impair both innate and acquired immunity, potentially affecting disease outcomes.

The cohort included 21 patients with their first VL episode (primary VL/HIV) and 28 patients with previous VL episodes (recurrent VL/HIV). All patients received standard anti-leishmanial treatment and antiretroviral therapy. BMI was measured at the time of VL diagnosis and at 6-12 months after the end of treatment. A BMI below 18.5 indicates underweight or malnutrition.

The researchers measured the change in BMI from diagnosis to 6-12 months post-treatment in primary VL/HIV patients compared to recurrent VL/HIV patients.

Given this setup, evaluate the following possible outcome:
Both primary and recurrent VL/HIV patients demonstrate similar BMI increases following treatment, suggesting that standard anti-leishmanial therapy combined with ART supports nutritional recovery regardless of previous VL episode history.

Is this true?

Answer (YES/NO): NO